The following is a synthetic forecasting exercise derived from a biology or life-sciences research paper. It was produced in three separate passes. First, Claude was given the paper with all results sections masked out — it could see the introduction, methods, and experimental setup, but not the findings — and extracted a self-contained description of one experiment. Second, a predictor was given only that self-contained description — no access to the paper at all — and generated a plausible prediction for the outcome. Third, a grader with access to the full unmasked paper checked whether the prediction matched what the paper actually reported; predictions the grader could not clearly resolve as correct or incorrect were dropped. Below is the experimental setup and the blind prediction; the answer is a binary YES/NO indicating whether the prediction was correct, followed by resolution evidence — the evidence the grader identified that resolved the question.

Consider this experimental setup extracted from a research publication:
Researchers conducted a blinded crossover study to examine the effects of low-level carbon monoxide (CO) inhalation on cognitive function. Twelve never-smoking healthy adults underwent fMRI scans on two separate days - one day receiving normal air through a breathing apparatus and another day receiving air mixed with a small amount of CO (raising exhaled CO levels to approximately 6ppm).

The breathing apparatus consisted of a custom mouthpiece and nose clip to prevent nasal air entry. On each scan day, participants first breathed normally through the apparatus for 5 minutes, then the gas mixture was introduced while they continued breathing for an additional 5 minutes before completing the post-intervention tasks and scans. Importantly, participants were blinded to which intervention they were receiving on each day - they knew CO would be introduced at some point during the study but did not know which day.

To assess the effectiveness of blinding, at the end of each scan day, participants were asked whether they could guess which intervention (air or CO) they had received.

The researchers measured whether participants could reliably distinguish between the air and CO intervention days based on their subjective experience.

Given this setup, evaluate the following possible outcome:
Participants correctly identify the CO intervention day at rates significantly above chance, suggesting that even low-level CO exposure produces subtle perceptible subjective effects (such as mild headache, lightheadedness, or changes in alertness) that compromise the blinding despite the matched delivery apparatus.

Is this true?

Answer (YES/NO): NO